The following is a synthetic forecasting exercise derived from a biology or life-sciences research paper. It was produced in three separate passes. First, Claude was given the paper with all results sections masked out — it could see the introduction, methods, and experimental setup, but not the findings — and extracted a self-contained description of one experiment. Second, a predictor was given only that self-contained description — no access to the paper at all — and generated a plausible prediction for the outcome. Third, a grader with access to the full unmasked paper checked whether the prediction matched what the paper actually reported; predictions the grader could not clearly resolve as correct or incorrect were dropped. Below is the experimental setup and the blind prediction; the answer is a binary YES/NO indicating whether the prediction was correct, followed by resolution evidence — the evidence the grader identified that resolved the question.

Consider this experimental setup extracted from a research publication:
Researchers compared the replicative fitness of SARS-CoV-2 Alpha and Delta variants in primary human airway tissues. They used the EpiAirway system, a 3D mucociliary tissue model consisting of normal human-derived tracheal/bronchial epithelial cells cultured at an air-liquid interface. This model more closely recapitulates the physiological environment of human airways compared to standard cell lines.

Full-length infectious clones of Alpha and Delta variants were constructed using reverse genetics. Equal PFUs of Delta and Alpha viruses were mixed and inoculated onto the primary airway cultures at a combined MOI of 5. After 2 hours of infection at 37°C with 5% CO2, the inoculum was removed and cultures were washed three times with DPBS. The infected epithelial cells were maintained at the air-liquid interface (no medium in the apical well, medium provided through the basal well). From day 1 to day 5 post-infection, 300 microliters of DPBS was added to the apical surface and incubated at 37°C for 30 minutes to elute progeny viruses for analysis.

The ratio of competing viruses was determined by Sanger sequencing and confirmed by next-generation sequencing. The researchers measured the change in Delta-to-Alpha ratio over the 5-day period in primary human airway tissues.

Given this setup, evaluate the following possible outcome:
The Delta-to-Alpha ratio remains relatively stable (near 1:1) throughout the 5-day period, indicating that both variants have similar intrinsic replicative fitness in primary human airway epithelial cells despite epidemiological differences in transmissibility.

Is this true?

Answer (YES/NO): NO